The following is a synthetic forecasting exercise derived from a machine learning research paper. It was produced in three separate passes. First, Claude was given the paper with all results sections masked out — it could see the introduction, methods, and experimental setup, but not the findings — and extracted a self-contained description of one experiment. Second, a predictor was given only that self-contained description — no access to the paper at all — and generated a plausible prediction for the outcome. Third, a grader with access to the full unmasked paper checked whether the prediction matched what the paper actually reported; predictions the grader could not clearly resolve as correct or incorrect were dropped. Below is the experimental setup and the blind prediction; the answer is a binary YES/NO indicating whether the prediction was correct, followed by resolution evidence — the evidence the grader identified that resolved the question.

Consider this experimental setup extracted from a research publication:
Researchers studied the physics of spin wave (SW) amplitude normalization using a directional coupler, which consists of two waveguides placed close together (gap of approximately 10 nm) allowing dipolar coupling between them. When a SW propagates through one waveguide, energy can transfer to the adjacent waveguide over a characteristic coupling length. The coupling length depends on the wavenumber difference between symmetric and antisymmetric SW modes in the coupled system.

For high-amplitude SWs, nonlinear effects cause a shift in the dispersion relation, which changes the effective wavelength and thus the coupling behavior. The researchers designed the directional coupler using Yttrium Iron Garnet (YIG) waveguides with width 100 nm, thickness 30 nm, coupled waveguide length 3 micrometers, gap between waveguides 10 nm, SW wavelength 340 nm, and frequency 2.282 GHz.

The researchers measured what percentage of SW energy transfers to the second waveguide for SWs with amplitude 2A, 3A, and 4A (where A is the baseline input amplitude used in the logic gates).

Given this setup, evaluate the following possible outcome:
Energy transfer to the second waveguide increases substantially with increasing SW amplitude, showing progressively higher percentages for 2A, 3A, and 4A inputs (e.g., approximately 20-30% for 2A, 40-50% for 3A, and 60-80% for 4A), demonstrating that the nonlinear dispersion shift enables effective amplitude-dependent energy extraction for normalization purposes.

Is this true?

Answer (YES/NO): NO